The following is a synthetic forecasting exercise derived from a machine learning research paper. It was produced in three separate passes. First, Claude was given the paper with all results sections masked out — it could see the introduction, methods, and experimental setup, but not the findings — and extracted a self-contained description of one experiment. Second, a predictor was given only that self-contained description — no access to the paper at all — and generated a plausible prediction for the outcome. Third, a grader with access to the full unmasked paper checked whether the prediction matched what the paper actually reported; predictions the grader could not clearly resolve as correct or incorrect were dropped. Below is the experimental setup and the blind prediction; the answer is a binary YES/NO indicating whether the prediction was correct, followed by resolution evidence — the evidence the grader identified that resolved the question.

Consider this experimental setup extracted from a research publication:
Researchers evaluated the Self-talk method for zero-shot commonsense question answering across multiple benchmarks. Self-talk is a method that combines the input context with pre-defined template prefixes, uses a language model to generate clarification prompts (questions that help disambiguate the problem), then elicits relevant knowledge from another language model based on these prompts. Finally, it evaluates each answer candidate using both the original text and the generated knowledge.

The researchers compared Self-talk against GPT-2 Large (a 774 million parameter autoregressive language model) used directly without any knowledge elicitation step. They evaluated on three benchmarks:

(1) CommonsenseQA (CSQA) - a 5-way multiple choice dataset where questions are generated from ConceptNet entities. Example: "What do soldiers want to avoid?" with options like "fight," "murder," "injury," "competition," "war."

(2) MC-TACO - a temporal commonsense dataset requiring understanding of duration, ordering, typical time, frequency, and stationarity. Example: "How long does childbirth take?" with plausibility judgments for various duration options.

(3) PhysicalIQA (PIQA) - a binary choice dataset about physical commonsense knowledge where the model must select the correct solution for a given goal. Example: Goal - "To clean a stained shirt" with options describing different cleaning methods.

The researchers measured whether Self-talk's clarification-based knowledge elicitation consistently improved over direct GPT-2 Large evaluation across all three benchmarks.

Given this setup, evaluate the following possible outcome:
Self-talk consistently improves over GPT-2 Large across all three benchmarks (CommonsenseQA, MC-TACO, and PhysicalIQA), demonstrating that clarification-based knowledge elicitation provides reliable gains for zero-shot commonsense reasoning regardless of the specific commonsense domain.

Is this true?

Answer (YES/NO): NO